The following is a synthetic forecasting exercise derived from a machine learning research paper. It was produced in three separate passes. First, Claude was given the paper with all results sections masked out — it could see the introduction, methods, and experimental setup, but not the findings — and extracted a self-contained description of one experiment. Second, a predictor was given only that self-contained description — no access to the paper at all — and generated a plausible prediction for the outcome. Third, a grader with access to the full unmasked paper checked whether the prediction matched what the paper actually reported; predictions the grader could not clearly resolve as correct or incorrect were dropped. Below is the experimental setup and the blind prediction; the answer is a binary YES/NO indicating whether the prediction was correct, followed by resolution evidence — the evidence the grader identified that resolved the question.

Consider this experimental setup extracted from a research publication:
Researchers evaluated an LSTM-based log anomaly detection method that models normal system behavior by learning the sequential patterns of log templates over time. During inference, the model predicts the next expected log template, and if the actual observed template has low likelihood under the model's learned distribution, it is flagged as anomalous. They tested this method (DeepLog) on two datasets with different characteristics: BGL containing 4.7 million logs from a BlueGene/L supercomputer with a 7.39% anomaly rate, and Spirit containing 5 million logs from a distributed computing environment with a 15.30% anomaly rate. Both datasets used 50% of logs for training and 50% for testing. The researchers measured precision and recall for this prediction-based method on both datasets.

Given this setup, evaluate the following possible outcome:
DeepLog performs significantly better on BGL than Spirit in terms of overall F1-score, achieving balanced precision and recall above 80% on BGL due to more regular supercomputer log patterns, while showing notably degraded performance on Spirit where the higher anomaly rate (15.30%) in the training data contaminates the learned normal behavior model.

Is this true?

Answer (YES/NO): NO